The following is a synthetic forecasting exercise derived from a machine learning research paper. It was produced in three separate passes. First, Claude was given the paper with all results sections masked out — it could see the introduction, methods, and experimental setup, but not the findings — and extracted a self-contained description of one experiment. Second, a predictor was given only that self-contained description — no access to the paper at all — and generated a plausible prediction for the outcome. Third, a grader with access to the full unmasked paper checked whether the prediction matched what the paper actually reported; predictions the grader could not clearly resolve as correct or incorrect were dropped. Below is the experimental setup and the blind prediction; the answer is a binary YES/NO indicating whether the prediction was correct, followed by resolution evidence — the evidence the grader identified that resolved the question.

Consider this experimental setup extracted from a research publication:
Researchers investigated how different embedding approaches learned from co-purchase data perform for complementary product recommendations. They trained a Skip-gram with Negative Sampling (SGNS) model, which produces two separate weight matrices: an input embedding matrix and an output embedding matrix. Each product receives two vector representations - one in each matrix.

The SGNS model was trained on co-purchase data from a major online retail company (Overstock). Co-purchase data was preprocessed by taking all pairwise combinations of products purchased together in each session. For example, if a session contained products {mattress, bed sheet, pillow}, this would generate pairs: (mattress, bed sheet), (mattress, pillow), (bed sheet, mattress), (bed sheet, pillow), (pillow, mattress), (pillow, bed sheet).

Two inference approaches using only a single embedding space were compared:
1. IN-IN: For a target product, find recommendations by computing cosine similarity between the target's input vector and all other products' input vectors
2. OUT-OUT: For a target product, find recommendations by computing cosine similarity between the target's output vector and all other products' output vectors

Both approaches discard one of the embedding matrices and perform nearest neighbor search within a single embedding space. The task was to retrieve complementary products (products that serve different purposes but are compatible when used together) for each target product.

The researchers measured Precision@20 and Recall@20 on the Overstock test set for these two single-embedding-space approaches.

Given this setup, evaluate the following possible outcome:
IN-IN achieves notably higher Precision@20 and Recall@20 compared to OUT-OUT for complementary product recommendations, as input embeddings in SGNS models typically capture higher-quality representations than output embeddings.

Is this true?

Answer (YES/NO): NO